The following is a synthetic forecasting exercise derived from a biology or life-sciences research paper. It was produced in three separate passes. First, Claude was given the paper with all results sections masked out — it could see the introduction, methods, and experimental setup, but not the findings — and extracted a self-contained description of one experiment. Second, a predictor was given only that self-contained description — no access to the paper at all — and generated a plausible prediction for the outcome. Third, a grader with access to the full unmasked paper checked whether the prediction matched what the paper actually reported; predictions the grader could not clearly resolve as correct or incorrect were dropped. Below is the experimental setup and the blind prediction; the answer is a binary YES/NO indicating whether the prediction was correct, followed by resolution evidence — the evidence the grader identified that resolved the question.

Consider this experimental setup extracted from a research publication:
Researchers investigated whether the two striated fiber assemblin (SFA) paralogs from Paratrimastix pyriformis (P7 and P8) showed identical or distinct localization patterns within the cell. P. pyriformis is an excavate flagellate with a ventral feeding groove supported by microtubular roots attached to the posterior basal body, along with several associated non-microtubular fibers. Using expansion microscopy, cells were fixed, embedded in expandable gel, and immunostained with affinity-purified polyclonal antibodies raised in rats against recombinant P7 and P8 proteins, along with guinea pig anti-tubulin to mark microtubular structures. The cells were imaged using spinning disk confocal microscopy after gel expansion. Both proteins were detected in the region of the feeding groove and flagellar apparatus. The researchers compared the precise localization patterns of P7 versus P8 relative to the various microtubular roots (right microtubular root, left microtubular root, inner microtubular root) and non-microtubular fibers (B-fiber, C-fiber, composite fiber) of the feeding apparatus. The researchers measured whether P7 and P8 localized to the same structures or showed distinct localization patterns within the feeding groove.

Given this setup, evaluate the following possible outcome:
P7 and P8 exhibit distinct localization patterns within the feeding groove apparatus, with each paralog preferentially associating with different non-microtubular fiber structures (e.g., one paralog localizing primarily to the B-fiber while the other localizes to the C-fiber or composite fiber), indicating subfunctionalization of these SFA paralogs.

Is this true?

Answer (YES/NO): NO